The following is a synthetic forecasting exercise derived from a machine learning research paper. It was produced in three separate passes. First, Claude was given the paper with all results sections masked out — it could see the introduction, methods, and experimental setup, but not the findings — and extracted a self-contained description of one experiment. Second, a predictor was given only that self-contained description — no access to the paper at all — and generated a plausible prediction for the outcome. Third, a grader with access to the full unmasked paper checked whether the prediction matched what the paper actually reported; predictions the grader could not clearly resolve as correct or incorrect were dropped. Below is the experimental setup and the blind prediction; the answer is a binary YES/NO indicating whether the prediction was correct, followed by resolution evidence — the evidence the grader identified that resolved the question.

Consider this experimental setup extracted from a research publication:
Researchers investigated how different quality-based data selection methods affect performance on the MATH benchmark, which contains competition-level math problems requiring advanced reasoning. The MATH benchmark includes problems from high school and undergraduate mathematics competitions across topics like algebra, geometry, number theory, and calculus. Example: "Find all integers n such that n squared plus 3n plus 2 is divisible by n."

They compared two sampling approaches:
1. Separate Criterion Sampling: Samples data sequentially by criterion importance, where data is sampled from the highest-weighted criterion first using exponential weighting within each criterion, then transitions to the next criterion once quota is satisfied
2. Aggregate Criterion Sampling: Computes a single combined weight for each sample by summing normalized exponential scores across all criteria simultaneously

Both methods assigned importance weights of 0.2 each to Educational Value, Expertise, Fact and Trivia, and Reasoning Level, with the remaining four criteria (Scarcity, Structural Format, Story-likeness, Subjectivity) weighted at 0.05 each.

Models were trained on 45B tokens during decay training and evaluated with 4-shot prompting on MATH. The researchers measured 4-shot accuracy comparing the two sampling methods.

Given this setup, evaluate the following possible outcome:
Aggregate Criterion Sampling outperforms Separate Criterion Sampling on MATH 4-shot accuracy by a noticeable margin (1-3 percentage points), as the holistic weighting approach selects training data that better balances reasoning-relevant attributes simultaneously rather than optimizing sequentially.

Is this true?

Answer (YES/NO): NO